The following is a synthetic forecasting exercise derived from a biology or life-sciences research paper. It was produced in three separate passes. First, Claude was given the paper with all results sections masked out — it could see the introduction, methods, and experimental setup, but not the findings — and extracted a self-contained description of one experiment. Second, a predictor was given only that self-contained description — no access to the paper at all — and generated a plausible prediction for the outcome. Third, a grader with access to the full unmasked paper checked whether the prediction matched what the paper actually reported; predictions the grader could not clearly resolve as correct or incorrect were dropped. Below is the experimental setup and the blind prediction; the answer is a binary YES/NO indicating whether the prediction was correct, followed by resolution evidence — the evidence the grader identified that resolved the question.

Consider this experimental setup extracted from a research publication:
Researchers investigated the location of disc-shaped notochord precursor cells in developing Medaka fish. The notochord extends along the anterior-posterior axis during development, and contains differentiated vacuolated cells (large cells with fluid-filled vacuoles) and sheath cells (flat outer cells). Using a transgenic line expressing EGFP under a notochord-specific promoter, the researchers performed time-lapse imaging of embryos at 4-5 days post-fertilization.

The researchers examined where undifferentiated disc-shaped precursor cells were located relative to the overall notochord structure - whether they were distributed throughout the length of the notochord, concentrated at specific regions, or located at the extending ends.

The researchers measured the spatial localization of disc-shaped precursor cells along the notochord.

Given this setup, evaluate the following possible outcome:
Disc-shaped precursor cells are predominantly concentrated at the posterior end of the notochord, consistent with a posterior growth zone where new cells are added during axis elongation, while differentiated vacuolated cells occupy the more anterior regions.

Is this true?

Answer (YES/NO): YES